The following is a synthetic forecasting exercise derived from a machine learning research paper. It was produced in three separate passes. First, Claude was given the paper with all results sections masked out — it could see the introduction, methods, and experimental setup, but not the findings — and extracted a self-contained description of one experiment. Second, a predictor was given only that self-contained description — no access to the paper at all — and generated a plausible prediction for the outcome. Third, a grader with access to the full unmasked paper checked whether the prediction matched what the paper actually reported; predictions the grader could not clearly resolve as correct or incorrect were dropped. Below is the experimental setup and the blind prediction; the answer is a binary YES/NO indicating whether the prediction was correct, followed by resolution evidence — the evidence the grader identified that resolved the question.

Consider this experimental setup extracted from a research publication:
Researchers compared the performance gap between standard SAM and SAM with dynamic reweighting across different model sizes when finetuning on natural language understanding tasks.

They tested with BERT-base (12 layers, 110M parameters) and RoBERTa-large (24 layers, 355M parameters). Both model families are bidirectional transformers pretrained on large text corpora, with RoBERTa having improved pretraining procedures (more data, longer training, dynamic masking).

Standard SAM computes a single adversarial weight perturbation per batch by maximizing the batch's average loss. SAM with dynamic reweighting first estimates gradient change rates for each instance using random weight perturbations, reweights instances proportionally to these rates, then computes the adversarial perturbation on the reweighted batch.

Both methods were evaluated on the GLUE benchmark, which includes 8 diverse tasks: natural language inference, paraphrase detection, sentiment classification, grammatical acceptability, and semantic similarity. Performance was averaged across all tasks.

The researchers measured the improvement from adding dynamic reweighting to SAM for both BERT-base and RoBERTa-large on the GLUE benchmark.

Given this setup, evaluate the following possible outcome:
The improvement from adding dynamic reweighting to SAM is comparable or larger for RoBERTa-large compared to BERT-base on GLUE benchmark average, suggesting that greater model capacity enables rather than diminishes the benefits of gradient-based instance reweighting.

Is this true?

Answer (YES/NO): NO